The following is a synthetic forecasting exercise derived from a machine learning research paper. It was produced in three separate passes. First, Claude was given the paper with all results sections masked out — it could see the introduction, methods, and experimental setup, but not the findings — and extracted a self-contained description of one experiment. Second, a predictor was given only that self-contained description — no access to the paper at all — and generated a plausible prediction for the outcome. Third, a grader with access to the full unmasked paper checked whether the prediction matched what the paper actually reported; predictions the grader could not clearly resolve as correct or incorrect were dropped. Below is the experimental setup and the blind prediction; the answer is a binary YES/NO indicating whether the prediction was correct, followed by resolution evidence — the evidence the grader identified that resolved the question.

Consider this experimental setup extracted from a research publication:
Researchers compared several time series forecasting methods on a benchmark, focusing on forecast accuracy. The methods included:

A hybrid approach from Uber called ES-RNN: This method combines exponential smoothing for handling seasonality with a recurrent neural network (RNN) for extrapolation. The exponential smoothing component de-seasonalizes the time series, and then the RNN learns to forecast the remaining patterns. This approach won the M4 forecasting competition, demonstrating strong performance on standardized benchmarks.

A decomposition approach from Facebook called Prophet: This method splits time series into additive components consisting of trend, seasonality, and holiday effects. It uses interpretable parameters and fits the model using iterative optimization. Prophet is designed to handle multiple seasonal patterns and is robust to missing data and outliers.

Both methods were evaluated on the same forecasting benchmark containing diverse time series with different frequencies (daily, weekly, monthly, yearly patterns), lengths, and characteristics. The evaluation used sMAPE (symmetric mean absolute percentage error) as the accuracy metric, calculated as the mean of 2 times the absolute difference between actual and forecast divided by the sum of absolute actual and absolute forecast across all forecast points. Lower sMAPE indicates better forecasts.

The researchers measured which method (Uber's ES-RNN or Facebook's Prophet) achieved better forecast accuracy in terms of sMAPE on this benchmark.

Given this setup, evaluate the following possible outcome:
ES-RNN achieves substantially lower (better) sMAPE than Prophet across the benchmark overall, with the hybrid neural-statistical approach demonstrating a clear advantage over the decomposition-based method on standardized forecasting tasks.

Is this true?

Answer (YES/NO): NO